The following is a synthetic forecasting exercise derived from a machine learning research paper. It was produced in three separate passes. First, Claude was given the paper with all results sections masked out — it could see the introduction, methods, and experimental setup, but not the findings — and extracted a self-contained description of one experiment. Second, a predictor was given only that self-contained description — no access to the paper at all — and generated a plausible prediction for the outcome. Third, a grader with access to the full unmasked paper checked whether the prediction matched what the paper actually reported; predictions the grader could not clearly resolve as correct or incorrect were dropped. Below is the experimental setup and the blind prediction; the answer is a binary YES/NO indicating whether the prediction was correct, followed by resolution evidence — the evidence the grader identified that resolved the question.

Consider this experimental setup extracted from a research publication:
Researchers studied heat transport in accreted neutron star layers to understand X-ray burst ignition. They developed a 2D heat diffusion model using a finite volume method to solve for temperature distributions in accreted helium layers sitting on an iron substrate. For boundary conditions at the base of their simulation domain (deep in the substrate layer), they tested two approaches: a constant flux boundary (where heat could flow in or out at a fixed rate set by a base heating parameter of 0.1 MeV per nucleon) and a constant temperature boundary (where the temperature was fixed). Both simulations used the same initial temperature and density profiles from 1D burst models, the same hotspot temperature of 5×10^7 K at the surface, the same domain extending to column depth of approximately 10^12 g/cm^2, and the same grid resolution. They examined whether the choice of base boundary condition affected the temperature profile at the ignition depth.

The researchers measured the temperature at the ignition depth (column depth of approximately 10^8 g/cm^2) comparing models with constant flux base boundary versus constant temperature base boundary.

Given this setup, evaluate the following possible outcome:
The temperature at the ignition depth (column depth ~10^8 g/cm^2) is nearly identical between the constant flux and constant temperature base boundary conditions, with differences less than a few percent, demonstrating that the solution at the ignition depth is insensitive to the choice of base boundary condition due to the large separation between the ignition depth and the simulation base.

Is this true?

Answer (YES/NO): YES